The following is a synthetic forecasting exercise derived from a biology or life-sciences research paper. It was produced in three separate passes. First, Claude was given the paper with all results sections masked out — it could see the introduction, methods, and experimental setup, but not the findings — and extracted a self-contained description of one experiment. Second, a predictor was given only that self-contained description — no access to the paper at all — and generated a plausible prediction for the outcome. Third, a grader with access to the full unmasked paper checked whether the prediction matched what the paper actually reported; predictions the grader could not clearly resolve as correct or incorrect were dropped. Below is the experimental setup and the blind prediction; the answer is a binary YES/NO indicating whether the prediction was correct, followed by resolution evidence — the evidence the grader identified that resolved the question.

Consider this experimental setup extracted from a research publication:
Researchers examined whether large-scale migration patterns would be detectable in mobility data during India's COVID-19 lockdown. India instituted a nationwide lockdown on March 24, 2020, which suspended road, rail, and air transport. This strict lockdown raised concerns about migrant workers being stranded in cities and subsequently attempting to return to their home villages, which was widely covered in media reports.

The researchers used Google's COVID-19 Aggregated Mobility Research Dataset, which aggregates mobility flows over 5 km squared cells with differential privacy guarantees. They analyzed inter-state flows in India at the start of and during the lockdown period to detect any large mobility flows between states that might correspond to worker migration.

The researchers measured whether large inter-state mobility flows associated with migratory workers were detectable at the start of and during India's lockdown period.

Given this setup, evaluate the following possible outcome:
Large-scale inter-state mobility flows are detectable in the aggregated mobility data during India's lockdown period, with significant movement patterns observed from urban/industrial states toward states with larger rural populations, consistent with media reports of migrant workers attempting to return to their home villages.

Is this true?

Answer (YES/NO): NO